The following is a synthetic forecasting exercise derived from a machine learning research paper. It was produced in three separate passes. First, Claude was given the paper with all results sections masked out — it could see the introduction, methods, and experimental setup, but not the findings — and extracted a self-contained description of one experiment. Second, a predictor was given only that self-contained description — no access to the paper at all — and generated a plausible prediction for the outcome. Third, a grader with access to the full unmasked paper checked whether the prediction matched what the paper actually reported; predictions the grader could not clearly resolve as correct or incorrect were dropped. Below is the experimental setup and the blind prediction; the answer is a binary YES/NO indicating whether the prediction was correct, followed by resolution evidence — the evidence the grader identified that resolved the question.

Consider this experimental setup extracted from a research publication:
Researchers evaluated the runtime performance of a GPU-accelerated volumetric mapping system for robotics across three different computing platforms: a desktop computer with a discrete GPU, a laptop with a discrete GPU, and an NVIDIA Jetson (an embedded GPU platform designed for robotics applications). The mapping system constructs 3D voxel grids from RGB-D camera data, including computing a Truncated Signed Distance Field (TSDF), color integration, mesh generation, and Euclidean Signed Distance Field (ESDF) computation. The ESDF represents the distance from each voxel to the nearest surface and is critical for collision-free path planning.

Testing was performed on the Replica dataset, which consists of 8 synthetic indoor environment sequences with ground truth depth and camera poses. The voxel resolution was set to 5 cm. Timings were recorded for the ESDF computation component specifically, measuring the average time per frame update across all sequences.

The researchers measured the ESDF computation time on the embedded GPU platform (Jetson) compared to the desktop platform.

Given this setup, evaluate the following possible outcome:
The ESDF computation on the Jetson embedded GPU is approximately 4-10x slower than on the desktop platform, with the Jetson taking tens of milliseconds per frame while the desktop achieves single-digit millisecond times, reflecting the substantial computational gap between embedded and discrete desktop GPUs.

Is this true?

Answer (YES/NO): NO